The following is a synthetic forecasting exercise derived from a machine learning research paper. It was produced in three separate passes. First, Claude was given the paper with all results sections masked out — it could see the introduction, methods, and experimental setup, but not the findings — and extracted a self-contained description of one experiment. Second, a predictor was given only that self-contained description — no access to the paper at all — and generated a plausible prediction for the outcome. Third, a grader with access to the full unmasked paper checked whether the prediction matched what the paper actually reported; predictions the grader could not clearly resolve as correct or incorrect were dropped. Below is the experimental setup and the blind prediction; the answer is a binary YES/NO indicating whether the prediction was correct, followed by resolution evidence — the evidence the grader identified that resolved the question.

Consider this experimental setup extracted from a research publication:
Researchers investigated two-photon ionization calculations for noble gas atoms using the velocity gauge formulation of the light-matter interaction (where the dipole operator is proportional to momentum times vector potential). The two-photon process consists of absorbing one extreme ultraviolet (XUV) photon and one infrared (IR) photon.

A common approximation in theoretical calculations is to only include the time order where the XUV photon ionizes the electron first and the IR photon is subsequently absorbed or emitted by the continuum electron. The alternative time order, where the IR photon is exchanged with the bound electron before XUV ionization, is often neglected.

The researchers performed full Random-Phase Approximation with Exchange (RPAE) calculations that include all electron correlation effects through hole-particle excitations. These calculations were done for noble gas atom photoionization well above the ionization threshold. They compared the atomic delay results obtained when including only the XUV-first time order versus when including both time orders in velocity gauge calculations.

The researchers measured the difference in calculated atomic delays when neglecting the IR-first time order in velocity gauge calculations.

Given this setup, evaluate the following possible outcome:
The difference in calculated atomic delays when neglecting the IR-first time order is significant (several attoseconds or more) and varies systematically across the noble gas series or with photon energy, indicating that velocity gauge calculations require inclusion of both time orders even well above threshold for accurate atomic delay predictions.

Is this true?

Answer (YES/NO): YES